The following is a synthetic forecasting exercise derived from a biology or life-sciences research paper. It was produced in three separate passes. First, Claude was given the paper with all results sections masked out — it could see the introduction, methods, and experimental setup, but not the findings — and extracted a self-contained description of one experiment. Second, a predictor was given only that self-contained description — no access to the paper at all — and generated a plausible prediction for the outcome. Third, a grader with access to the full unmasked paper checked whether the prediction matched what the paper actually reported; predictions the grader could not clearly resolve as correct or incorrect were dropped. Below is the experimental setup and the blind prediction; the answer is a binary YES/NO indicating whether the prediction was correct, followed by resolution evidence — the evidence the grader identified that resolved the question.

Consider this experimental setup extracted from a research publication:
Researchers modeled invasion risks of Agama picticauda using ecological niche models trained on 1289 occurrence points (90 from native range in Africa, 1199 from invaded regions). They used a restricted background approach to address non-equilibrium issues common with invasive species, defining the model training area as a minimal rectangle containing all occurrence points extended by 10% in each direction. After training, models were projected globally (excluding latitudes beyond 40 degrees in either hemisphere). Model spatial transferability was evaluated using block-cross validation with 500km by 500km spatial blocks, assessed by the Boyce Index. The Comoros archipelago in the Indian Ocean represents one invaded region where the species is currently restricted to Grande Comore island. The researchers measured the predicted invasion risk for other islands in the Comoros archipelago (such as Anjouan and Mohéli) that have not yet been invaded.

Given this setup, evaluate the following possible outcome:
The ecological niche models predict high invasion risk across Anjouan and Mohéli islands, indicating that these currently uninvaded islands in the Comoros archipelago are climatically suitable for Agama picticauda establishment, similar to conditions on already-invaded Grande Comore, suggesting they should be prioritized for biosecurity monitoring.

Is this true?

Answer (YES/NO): YES